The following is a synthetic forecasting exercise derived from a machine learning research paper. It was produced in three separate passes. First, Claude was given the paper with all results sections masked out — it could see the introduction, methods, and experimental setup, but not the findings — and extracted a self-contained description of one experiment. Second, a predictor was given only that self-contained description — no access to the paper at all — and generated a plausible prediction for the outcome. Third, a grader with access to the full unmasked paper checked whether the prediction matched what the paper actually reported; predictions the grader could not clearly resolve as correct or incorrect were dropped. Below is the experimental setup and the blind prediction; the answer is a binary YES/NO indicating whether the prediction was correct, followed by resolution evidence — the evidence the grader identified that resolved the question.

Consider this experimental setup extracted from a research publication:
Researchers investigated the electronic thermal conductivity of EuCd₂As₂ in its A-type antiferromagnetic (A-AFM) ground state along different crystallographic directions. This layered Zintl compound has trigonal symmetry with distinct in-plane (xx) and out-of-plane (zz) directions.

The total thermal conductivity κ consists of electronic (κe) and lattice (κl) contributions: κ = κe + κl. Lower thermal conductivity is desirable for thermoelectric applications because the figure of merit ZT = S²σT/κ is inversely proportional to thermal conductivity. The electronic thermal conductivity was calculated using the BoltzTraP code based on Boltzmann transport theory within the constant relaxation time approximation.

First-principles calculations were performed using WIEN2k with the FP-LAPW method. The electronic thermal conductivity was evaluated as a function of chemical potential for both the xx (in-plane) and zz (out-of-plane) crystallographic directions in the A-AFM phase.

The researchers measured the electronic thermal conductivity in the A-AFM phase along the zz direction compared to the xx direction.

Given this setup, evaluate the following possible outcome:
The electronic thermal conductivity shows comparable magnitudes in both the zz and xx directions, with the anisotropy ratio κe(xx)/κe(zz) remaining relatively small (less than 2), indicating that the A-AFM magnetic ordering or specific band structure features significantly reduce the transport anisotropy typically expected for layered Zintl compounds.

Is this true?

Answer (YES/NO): NO